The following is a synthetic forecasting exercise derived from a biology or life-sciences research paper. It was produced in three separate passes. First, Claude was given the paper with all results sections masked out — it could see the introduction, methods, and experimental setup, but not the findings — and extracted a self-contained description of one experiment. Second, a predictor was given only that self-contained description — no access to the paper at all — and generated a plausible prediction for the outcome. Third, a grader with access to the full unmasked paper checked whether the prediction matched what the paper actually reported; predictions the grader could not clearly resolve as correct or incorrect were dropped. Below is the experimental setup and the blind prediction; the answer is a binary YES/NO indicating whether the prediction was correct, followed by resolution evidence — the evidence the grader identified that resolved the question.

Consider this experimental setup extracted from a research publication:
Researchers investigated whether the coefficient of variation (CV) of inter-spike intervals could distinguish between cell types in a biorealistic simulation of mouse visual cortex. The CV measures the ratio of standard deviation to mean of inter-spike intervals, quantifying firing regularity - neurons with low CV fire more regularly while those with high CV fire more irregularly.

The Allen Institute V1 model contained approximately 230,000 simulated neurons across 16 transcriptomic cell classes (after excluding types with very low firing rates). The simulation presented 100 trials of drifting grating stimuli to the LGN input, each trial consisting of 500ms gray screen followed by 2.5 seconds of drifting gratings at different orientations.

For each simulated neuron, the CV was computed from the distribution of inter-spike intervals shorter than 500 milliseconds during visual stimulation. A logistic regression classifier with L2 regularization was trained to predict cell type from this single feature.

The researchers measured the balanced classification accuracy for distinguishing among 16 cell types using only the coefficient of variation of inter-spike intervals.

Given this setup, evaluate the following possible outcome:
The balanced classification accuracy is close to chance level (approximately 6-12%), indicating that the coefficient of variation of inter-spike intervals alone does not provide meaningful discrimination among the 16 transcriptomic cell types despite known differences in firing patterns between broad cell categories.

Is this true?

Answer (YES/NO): NO